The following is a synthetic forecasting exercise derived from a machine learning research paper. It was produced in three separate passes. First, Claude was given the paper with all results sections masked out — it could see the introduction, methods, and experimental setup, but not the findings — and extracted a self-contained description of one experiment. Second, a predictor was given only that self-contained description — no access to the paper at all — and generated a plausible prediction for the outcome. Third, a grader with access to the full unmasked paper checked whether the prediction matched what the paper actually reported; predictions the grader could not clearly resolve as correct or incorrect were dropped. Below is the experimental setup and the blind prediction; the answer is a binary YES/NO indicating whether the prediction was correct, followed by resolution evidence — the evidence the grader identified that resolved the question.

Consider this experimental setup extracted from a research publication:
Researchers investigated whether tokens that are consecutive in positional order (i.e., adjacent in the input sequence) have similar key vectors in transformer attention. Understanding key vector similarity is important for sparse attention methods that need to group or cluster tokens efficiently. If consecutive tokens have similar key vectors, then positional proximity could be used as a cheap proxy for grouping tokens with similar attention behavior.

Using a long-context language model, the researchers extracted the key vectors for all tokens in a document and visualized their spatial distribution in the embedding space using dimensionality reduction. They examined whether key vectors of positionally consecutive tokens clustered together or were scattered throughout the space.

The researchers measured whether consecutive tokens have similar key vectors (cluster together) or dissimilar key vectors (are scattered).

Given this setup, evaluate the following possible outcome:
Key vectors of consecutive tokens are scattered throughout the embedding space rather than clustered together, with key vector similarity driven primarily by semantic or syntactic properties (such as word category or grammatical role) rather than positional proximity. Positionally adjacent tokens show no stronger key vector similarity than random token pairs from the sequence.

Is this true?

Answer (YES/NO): NO